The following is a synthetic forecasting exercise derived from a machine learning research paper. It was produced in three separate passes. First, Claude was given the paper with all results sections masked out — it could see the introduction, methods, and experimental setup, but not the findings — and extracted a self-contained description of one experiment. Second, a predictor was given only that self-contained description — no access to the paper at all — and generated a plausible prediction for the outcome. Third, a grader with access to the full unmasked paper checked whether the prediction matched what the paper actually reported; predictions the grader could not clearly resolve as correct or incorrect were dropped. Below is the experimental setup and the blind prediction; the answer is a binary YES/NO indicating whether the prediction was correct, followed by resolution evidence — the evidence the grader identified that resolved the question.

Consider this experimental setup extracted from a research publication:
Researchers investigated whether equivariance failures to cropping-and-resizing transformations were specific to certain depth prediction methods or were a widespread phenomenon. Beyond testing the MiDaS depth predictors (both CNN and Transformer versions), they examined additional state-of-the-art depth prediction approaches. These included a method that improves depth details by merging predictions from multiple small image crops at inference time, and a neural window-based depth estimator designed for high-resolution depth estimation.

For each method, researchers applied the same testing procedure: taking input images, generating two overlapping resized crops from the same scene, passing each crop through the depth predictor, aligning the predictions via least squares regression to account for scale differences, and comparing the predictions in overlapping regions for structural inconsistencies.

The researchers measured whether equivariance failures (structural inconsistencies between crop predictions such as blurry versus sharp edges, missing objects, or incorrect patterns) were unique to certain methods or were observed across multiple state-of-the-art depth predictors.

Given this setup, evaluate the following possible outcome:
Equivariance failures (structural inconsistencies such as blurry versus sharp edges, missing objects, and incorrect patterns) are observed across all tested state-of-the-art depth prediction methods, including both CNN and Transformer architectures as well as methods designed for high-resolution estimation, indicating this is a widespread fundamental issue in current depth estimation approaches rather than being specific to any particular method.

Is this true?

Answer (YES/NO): YES